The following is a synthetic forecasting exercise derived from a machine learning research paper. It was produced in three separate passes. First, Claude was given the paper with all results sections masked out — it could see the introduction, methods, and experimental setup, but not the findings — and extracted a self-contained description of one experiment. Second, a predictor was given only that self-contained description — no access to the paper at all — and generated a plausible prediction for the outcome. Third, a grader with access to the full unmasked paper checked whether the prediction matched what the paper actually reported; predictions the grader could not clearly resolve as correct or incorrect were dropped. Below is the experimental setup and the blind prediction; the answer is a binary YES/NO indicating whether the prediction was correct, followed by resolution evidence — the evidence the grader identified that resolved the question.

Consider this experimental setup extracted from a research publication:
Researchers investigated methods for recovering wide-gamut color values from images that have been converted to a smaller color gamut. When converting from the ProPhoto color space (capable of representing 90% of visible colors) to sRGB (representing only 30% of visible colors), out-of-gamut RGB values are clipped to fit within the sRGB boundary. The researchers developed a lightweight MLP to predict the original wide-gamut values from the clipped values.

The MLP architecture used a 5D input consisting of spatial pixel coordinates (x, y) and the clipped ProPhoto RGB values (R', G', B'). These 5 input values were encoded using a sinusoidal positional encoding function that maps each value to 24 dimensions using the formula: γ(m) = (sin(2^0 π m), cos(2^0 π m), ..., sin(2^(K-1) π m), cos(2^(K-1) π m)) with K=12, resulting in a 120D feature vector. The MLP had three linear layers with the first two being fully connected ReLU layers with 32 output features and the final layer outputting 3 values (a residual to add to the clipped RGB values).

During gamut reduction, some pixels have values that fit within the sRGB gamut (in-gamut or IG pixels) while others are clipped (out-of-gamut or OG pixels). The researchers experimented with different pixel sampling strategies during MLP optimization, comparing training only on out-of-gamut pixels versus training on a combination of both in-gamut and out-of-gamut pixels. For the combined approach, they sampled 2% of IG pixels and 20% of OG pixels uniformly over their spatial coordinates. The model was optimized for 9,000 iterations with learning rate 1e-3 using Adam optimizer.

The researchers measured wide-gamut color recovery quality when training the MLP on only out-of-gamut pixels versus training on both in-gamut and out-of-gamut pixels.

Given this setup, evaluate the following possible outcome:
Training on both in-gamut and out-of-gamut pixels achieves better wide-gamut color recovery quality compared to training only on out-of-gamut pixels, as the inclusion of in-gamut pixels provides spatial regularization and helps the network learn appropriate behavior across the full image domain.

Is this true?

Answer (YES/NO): YES